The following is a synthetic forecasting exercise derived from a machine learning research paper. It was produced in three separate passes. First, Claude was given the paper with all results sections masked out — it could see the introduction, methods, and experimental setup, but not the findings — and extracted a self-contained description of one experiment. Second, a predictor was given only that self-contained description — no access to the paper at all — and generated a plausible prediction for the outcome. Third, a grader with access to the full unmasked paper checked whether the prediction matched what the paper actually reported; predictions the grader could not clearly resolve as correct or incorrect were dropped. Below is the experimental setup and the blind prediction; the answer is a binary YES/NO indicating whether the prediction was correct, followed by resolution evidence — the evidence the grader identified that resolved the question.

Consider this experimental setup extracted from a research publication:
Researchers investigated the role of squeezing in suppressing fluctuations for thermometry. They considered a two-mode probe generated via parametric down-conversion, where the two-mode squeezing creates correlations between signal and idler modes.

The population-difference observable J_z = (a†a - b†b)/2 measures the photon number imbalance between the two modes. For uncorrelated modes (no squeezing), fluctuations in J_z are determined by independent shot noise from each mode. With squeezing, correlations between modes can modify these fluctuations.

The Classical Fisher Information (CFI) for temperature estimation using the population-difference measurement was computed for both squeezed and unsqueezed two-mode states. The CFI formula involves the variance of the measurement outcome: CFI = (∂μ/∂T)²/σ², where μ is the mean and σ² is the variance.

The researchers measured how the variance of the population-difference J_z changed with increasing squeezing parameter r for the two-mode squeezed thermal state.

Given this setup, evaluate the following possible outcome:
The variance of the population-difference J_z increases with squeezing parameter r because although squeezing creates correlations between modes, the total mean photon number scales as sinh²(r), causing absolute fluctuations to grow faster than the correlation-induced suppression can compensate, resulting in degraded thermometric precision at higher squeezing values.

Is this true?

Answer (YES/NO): NO